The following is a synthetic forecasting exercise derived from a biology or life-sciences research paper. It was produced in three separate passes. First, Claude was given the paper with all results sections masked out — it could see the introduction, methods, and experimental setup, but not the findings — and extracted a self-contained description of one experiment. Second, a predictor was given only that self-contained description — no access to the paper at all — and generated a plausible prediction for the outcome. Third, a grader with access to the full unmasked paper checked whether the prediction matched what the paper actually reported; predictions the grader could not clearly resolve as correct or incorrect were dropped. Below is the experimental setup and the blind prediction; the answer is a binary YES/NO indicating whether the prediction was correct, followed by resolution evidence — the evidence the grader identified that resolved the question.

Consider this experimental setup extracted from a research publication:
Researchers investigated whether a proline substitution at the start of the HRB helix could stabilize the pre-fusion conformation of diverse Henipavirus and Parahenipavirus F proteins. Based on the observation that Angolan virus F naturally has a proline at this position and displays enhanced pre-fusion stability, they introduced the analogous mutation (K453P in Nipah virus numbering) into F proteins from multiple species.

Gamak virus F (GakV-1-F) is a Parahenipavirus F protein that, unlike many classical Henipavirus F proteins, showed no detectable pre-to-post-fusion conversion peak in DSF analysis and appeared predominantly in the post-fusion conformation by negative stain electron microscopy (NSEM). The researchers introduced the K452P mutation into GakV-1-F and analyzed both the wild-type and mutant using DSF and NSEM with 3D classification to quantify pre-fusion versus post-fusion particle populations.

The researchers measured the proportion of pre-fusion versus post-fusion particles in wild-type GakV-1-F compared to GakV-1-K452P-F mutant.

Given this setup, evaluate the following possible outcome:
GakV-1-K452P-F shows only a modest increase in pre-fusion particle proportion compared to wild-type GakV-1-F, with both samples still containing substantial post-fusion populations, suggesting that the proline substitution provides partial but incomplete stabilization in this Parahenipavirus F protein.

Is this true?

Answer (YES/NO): NO